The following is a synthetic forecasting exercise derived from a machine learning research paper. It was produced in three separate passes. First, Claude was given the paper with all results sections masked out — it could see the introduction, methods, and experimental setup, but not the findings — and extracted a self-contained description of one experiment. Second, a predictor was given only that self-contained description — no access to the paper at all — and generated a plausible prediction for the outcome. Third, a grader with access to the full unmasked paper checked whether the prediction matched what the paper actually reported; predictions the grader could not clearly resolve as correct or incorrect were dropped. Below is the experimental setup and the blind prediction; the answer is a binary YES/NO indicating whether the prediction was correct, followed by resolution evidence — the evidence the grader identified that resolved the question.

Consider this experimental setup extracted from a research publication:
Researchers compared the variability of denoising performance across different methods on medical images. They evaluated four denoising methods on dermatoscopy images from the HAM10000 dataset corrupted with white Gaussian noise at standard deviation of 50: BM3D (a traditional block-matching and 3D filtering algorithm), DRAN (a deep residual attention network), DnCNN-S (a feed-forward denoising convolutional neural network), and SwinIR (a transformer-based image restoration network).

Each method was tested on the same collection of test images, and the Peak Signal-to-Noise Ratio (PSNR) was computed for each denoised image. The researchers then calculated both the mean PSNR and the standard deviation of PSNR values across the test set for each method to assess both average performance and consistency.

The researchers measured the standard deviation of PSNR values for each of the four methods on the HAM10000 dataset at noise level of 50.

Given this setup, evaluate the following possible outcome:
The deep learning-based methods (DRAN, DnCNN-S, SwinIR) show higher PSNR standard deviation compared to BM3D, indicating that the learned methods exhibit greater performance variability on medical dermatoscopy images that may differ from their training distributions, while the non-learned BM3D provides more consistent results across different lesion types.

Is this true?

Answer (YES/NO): YES